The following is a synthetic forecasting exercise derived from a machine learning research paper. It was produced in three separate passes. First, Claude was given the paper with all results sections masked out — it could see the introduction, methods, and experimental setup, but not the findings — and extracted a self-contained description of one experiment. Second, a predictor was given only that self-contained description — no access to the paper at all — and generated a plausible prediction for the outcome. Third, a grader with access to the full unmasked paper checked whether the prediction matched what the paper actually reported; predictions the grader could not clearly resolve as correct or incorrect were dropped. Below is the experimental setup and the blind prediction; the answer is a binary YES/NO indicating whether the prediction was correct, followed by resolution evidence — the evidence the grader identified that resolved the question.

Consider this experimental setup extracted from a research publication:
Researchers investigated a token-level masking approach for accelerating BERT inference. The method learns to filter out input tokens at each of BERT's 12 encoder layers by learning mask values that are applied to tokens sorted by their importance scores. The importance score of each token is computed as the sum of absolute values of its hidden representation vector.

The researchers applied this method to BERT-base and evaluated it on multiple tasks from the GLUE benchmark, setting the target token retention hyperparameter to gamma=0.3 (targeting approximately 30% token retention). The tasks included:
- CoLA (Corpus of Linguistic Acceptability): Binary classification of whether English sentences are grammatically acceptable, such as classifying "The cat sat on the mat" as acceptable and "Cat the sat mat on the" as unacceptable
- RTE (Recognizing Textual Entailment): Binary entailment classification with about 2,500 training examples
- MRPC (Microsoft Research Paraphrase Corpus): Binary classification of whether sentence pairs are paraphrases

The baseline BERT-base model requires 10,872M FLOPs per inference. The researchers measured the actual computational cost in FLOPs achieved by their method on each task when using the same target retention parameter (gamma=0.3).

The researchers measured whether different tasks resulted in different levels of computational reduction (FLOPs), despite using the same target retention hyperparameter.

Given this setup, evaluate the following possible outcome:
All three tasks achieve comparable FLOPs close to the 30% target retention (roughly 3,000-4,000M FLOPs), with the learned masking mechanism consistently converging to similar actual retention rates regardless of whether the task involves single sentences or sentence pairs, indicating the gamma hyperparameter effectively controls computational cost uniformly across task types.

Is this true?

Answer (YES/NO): NO